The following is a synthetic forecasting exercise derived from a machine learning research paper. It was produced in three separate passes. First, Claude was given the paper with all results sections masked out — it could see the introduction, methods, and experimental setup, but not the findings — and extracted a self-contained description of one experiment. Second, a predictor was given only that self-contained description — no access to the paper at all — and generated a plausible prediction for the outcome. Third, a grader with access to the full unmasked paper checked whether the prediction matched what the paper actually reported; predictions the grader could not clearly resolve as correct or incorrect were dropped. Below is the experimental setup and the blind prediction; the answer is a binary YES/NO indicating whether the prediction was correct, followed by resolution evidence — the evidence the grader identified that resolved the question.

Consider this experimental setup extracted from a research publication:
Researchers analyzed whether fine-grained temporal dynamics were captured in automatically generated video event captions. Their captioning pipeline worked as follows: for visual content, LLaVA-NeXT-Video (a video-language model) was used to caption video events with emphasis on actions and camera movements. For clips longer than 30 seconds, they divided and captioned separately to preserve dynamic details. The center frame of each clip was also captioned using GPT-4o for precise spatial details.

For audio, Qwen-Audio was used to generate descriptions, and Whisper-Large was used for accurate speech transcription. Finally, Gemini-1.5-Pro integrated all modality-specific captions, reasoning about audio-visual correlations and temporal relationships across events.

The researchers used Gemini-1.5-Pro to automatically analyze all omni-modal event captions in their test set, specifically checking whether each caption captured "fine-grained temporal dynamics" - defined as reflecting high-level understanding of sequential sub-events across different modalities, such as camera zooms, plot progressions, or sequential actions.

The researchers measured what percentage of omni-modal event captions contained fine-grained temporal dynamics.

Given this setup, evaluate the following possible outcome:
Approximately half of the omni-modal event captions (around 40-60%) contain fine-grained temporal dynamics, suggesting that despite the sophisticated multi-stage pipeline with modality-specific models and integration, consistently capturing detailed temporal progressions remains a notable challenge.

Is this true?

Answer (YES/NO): NO